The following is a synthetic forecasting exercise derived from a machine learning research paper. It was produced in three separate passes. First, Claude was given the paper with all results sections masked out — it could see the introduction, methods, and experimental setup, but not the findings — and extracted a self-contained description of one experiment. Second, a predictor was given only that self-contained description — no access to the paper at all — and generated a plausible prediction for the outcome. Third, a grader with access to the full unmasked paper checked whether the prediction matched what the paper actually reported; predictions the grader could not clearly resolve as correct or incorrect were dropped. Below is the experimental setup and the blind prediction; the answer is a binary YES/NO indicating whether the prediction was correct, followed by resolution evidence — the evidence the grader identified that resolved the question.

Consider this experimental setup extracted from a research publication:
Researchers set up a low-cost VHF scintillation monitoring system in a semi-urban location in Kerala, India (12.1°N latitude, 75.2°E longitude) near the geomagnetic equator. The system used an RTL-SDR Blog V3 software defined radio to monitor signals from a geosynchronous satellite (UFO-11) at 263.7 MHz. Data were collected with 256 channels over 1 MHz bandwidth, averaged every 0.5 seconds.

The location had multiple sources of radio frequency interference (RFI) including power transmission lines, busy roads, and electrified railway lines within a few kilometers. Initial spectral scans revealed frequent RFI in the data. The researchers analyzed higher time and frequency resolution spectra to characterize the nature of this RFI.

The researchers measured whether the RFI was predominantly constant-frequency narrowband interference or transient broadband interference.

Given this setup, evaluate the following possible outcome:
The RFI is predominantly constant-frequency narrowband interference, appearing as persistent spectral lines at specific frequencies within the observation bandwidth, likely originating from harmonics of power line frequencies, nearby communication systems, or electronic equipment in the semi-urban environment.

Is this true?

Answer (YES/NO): NO